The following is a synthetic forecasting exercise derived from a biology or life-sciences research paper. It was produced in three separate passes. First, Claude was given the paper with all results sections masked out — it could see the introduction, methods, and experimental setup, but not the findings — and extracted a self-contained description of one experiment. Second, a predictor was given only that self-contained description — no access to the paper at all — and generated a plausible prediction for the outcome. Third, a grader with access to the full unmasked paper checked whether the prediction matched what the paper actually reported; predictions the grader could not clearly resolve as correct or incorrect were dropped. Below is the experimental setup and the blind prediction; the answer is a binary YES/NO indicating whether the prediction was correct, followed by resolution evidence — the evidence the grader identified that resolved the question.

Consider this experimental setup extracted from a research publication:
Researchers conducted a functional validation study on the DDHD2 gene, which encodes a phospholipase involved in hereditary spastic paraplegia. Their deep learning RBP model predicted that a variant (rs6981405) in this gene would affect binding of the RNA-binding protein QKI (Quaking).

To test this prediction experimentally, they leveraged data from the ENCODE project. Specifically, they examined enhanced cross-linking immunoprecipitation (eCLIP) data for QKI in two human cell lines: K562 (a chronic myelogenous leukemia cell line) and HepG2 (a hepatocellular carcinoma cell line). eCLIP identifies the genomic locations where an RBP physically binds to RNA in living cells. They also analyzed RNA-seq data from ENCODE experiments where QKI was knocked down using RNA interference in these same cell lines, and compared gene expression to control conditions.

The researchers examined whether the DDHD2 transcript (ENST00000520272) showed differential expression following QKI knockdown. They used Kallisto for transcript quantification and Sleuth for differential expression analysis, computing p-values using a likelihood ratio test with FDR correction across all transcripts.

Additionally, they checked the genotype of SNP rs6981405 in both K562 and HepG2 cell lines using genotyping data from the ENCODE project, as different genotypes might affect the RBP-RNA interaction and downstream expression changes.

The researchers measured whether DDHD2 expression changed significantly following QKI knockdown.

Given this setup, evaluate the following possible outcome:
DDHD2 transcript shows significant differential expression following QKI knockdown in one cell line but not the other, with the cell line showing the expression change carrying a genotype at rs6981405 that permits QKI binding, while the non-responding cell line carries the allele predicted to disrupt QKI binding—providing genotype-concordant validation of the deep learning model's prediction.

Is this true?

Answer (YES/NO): YES